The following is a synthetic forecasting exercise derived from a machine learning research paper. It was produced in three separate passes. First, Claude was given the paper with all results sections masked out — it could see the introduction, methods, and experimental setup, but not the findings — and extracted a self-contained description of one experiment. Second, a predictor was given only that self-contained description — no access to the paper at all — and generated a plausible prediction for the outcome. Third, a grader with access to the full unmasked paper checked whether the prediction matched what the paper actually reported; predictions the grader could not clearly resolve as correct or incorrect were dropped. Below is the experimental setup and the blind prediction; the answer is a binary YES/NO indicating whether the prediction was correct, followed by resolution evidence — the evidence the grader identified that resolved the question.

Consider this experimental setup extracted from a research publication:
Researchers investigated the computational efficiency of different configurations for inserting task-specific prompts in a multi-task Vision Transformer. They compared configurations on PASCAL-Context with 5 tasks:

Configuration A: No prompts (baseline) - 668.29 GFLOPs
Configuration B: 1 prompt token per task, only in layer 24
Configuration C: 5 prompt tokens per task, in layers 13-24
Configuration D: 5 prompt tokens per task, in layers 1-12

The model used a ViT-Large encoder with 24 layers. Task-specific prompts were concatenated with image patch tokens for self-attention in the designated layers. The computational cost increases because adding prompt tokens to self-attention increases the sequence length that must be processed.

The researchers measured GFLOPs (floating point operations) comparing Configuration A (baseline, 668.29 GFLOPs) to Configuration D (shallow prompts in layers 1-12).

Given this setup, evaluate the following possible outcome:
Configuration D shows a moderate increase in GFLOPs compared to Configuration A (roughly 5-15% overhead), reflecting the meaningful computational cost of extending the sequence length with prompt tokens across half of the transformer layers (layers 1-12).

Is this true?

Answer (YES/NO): NO